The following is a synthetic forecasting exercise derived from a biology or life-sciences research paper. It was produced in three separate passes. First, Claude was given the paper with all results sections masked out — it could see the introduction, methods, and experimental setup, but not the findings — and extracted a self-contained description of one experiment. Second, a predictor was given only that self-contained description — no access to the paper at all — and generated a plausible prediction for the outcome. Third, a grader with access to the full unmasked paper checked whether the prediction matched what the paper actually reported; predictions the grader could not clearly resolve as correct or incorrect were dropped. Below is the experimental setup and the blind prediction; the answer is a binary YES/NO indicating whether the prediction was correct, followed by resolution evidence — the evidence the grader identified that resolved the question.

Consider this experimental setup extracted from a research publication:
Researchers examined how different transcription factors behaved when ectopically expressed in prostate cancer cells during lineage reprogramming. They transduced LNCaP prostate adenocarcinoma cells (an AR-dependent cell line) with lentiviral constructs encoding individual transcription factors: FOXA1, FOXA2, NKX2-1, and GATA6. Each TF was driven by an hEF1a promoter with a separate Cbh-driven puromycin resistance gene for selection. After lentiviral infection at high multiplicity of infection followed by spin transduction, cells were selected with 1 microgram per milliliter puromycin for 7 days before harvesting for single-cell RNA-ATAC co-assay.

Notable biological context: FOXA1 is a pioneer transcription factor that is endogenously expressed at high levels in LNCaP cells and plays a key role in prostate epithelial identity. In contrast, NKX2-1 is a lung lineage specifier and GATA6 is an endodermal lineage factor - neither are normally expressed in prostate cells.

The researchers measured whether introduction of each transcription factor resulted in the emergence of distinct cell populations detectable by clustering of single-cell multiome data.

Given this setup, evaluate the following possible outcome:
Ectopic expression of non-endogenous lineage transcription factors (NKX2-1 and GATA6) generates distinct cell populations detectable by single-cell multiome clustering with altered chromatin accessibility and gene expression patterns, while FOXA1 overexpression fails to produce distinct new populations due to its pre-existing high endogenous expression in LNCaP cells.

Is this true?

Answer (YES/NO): YES